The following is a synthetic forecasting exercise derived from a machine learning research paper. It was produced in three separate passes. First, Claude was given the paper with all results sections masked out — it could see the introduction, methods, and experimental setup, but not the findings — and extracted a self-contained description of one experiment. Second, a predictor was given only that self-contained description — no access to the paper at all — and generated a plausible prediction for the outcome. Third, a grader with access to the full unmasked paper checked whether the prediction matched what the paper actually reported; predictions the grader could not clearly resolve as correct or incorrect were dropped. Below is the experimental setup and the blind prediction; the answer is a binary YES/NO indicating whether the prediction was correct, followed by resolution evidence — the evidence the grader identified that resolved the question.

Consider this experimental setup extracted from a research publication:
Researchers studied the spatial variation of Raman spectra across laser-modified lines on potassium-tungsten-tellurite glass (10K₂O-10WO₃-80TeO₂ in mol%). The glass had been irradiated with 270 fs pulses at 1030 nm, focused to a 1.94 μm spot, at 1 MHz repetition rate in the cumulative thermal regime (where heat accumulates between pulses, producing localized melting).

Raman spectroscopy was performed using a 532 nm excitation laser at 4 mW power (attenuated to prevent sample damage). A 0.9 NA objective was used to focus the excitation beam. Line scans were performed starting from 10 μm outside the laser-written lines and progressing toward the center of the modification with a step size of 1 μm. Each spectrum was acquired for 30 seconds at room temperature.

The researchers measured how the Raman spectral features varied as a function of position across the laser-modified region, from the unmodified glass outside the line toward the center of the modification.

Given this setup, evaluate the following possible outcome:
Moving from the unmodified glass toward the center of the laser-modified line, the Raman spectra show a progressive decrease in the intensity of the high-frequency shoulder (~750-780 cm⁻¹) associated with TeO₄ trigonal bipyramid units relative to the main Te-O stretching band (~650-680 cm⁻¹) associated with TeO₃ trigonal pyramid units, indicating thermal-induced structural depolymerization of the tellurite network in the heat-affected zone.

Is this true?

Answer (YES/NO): NO